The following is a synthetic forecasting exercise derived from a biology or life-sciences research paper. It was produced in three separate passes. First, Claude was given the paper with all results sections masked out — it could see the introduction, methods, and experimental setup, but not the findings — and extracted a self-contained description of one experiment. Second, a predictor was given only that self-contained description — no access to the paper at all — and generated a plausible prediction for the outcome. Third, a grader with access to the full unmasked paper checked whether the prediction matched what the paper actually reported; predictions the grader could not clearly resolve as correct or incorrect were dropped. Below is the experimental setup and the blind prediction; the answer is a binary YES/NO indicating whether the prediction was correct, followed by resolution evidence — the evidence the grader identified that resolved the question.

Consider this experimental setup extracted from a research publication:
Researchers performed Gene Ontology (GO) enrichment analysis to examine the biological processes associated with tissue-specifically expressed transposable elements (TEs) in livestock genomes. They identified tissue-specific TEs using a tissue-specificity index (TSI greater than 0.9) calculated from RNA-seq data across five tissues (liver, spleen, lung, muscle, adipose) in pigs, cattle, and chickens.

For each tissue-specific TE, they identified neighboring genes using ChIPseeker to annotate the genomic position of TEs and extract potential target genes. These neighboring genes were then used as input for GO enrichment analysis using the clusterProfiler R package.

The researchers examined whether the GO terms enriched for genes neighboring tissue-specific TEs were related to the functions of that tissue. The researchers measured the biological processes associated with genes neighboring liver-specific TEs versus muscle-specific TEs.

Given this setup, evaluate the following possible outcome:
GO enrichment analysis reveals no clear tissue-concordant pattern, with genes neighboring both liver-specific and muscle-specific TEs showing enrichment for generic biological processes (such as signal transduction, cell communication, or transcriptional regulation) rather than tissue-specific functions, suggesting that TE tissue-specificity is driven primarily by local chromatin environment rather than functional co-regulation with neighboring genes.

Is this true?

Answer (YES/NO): NO